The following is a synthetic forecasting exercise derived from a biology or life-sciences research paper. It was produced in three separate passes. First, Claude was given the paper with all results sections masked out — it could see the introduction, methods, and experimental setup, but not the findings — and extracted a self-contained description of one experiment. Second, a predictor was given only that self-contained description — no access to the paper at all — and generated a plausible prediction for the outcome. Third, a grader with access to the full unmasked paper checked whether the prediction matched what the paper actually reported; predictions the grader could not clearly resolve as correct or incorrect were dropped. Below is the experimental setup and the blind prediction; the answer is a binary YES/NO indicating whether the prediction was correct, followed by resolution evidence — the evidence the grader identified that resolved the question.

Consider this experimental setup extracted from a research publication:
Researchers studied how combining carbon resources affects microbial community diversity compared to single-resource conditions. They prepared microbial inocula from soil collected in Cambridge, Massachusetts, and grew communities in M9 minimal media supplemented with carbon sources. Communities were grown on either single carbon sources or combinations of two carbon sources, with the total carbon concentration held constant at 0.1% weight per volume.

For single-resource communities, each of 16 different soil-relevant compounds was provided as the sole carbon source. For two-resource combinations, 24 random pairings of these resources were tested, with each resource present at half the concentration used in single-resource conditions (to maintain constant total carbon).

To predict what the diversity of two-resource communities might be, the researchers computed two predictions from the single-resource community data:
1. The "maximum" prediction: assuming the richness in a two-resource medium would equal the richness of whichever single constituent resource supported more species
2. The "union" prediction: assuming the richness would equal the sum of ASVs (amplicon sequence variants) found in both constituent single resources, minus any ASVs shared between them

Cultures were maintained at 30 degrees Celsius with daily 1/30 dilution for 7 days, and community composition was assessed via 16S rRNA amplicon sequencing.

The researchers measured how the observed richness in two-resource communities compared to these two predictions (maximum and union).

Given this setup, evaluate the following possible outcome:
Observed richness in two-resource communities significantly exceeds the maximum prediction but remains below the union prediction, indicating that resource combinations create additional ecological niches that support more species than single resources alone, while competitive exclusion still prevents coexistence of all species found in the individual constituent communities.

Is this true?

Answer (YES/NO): NO